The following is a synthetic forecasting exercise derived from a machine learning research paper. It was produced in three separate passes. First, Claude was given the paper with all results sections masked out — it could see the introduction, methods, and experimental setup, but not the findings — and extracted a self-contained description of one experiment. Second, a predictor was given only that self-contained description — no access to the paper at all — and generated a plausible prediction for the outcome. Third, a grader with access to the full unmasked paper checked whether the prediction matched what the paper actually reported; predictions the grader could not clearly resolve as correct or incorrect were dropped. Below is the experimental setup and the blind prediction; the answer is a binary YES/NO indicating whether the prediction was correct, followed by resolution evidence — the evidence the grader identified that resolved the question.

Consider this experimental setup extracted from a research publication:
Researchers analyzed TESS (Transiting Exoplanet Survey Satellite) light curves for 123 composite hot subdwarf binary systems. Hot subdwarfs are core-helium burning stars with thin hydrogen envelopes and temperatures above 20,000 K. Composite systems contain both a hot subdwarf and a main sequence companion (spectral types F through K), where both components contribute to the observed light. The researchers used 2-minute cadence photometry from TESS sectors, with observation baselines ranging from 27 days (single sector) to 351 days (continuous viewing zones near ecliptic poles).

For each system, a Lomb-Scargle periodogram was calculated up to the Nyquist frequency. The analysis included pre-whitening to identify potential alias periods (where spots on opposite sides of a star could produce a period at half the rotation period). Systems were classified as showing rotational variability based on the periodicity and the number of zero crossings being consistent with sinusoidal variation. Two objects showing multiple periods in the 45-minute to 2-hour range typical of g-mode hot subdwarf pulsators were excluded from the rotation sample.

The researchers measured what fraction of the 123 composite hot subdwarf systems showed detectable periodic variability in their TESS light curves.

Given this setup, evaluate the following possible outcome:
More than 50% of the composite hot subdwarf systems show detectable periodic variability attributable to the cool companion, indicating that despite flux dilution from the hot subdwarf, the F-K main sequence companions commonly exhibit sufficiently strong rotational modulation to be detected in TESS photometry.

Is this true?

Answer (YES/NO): YES